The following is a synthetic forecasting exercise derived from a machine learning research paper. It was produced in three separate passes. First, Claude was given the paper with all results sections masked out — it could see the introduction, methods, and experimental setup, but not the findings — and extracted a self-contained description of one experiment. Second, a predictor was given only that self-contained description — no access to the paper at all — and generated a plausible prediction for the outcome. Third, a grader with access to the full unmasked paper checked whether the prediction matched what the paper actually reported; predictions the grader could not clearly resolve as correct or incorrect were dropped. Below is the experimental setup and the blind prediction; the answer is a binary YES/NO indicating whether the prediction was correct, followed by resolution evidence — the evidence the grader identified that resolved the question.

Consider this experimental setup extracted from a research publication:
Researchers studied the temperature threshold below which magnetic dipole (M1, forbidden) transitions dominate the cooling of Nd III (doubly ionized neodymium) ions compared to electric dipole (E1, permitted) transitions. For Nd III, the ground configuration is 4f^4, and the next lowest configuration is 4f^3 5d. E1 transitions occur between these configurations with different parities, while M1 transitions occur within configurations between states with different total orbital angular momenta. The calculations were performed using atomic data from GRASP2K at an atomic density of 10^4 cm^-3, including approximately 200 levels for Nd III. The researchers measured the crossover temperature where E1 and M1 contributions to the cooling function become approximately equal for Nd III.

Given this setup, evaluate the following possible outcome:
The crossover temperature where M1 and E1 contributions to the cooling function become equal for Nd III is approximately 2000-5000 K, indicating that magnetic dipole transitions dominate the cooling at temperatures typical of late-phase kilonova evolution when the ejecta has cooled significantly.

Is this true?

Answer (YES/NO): NO